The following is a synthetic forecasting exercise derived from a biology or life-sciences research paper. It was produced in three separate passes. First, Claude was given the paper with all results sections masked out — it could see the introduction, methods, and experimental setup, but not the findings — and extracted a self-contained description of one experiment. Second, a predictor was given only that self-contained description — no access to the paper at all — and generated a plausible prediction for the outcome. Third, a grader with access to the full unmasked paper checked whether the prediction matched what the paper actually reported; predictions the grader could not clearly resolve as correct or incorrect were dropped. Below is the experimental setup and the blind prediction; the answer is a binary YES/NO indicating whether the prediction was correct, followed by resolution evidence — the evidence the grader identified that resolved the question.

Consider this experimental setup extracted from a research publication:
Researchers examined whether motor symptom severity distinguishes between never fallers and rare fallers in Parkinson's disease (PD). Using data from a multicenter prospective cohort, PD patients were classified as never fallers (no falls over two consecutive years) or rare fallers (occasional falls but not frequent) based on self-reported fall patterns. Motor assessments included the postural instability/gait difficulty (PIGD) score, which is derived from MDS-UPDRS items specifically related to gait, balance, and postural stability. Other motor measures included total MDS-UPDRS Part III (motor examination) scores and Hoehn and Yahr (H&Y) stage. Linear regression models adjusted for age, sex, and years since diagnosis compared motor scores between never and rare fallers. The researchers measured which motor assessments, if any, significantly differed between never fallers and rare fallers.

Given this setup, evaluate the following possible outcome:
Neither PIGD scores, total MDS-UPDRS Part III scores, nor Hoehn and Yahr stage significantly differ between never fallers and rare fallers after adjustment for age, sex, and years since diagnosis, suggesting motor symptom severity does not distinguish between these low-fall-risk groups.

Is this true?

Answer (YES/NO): NO